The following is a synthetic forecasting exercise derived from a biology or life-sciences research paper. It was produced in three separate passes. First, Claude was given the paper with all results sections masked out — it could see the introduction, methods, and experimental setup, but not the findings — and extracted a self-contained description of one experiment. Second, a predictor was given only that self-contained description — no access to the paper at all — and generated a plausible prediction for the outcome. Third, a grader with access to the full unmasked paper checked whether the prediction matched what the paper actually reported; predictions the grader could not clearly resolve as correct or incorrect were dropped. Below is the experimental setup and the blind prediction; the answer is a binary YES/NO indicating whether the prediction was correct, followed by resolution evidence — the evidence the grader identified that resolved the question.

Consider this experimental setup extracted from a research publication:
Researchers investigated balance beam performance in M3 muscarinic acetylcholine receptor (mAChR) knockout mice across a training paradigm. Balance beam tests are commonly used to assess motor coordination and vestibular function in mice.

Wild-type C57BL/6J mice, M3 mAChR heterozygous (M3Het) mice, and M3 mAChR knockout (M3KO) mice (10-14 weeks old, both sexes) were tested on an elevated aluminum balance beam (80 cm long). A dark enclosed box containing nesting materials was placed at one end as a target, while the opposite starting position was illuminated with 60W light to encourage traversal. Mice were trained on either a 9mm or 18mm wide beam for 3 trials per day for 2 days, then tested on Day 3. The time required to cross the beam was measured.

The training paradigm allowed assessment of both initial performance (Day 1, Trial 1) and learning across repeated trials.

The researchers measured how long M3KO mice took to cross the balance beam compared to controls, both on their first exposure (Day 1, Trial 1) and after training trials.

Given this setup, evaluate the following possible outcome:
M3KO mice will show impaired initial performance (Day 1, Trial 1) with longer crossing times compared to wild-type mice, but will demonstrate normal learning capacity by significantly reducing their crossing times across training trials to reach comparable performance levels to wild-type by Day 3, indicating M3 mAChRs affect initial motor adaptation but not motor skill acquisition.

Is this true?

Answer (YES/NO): YES